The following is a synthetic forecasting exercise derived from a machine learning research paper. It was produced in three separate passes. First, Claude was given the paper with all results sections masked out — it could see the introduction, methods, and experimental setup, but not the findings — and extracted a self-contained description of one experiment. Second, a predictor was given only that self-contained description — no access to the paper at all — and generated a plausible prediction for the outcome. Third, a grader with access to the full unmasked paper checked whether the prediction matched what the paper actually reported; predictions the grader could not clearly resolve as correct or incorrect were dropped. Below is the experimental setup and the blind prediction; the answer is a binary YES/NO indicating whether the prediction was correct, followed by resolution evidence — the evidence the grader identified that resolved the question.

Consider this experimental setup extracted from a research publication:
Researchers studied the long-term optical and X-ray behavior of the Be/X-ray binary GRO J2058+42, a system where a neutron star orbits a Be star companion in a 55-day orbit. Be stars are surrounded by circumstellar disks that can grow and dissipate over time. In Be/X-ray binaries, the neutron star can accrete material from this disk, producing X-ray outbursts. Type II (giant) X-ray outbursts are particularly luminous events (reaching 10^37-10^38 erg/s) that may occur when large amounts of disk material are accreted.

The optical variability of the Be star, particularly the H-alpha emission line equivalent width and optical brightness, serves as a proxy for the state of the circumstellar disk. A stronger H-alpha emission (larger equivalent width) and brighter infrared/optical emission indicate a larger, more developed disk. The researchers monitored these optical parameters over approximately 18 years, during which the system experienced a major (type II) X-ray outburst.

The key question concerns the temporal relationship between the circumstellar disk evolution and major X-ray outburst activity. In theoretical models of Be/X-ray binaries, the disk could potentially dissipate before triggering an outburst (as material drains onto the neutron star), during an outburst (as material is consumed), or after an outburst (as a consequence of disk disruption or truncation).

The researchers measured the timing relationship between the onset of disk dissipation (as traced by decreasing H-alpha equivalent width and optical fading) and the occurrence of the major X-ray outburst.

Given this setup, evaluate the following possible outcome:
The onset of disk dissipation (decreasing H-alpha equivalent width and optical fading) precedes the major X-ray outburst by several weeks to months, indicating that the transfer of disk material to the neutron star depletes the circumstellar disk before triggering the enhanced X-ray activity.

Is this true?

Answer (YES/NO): NO